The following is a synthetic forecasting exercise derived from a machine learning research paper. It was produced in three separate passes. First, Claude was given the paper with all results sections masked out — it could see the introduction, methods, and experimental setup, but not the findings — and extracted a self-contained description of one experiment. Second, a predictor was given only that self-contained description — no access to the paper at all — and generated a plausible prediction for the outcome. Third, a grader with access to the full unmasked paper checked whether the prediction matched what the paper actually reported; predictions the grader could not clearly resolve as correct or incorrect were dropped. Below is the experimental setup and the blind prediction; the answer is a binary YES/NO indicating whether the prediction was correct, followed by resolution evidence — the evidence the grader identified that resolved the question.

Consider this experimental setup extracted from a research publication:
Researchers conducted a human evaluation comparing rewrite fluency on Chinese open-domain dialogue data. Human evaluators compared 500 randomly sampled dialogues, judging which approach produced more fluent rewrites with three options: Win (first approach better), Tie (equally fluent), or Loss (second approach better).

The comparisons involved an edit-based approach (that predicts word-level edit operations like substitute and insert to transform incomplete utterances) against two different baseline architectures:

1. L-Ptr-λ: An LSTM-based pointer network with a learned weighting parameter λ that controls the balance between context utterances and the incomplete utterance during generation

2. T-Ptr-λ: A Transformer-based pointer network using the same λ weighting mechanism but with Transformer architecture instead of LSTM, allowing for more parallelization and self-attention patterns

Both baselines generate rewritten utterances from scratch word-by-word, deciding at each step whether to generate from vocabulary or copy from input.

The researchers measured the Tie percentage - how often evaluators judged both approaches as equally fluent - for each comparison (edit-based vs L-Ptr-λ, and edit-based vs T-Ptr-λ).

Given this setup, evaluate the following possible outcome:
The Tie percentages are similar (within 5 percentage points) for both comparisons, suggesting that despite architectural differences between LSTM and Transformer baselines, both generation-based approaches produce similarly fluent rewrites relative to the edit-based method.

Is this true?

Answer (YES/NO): NO